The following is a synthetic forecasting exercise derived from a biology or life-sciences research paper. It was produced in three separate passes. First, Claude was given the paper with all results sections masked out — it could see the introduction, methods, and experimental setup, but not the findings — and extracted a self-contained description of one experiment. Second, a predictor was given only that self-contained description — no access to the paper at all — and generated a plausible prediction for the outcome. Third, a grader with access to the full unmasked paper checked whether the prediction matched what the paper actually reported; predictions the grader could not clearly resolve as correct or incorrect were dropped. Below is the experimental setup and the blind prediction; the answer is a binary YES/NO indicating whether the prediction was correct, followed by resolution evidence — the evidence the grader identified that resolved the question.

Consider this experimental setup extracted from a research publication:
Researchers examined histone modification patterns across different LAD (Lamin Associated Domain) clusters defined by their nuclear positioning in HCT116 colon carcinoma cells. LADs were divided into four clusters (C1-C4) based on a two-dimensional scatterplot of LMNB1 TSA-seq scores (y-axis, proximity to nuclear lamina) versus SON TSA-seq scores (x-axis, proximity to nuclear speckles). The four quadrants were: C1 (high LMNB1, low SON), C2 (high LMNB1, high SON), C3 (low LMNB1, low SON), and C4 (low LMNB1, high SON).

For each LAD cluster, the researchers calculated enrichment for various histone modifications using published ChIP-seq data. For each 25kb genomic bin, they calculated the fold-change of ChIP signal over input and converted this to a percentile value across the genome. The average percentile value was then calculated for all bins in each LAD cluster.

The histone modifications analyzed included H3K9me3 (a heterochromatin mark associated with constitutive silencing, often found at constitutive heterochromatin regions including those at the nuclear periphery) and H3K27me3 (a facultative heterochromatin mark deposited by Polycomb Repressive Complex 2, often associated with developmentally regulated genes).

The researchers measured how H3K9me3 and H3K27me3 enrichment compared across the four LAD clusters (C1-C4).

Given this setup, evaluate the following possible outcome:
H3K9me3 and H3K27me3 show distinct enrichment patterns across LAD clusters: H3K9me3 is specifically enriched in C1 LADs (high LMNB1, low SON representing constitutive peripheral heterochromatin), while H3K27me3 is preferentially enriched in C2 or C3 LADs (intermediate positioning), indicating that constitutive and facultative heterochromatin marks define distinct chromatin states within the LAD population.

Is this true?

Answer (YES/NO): NO